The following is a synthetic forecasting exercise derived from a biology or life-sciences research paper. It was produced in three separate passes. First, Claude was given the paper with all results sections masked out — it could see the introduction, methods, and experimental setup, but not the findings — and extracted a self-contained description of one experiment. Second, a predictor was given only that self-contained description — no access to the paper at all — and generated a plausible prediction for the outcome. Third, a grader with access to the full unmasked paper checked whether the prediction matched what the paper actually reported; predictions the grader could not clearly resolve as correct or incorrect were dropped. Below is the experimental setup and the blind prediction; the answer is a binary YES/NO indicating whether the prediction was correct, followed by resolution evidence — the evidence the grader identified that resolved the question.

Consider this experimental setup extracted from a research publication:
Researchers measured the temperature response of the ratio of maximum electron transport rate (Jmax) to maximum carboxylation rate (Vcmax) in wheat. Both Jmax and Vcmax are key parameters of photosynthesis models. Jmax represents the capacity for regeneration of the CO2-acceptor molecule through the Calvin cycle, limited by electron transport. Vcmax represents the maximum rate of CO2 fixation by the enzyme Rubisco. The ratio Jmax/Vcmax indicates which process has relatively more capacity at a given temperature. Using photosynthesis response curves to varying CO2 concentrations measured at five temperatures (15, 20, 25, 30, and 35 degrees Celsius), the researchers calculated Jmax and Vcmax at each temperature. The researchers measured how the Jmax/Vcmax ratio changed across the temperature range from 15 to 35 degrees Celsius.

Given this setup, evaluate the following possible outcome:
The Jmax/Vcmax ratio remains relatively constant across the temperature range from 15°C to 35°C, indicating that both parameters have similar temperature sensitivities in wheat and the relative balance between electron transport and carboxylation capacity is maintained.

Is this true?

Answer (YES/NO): NO